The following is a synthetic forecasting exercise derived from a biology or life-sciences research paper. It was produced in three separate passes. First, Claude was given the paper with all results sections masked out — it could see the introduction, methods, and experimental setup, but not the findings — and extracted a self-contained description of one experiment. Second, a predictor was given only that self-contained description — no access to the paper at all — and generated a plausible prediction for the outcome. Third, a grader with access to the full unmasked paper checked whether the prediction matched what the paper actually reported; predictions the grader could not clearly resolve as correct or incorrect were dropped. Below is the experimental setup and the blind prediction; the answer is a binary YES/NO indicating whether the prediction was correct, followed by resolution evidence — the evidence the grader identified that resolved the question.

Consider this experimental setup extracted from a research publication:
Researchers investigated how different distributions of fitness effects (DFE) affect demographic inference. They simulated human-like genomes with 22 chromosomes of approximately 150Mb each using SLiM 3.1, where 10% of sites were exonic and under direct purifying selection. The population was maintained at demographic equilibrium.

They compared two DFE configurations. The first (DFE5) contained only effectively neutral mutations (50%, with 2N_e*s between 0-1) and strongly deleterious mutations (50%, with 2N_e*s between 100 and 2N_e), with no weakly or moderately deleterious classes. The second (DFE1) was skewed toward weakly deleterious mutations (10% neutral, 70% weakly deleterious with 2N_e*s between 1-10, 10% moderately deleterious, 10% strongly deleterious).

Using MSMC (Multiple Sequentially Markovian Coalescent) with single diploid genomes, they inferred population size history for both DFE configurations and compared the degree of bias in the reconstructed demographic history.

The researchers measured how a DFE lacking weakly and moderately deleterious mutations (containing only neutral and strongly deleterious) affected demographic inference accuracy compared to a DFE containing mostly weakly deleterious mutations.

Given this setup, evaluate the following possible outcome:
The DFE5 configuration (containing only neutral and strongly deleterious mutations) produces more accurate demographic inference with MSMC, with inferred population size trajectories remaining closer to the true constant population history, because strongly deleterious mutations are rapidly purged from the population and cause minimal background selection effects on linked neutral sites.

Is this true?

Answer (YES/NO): NO